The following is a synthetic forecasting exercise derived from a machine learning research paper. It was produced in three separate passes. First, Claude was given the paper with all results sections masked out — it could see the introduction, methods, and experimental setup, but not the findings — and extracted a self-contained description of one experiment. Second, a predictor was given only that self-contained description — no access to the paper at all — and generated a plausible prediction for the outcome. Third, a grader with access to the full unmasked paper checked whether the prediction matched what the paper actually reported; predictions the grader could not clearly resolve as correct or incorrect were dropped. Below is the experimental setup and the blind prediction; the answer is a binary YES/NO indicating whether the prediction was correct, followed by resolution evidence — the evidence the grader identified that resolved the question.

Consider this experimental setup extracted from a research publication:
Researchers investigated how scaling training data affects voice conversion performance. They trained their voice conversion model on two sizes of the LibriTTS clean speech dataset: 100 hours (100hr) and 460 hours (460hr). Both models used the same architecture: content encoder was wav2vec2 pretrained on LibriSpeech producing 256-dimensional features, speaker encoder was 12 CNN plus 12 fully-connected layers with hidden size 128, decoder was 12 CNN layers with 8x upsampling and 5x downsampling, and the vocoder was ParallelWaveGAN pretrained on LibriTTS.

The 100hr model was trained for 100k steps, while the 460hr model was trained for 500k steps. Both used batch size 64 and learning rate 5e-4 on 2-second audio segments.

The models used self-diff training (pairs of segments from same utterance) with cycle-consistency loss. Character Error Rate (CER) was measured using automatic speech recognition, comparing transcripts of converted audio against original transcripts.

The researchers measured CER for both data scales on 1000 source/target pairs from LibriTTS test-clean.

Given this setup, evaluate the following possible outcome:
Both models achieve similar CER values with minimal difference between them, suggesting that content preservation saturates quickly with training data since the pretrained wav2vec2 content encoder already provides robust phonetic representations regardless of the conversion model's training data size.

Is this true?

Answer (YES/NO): NO